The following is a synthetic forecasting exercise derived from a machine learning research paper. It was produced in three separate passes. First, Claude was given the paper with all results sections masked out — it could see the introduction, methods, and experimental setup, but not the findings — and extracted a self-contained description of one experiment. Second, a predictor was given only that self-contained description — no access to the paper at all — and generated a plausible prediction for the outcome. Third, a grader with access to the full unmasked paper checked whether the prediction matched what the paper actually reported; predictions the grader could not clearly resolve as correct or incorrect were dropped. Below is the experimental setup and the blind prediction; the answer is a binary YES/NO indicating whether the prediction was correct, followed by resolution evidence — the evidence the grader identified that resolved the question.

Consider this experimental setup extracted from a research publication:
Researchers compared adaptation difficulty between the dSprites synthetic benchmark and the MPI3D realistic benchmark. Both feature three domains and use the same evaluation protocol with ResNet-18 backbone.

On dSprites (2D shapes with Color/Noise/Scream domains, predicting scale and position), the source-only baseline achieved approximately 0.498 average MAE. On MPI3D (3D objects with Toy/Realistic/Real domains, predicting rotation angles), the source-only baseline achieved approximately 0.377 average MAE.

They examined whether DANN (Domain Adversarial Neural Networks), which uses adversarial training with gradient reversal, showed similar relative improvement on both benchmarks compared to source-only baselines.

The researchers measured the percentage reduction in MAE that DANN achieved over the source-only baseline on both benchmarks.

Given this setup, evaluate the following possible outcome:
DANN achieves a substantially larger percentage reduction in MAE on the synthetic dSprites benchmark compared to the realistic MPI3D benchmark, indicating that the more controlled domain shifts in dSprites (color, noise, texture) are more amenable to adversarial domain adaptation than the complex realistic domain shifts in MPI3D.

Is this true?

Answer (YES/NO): YES